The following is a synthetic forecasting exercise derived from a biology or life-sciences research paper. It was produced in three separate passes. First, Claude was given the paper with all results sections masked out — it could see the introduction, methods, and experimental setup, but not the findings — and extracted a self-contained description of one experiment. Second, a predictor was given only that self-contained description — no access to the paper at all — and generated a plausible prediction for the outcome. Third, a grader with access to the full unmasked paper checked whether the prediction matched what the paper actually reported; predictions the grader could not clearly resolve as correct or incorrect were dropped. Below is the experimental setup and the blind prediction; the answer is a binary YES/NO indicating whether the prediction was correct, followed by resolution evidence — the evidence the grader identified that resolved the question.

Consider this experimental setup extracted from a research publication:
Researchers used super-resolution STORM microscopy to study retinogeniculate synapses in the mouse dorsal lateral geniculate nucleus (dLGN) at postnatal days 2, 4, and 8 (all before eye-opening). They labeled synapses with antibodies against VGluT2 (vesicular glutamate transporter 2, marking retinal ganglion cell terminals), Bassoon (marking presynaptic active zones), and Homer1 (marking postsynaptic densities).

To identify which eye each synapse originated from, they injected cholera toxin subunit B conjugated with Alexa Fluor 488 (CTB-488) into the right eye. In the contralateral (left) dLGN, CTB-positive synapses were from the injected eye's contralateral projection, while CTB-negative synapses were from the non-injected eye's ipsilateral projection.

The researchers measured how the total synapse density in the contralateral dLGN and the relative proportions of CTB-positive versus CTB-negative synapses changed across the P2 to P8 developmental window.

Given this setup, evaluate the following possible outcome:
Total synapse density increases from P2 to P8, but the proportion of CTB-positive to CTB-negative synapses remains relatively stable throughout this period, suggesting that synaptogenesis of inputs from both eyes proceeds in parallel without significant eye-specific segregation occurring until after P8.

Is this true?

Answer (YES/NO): NO